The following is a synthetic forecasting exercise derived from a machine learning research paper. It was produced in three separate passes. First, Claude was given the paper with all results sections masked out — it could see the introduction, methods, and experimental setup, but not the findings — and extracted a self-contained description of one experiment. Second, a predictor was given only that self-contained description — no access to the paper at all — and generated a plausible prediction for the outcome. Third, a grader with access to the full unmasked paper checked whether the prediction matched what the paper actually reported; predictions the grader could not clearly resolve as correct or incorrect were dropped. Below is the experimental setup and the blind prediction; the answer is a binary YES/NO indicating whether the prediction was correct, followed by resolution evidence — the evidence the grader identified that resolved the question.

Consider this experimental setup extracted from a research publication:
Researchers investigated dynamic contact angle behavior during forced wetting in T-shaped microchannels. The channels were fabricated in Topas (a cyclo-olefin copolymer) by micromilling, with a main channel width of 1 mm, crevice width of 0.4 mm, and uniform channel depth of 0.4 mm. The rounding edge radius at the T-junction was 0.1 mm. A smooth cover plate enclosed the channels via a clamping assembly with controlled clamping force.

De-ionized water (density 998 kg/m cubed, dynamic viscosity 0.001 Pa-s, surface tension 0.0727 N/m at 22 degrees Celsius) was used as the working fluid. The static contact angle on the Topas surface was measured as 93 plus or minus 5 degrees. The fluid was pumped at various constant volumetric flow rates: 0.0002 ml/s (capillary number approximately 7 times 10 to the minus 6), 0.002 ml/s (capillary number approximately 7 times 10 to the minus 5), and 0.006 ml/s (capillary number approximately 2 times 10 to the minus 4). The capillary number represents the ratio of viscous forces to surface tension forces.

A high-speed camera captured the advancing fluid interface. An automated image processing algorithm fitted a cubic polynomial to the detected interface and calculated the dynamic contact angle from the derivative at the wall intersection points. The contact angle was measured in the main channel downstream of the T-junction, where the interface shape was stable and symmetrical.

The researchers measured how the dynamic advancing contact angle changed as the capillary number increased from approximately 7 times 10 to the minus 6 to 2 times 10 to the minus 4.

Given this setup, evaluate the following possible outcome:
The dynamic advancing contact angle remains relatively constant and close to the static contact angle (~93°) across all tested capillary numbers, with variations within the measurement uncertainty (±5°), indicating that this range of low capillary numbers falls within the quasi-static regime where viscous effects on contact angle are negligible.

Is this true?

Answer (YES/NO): NO